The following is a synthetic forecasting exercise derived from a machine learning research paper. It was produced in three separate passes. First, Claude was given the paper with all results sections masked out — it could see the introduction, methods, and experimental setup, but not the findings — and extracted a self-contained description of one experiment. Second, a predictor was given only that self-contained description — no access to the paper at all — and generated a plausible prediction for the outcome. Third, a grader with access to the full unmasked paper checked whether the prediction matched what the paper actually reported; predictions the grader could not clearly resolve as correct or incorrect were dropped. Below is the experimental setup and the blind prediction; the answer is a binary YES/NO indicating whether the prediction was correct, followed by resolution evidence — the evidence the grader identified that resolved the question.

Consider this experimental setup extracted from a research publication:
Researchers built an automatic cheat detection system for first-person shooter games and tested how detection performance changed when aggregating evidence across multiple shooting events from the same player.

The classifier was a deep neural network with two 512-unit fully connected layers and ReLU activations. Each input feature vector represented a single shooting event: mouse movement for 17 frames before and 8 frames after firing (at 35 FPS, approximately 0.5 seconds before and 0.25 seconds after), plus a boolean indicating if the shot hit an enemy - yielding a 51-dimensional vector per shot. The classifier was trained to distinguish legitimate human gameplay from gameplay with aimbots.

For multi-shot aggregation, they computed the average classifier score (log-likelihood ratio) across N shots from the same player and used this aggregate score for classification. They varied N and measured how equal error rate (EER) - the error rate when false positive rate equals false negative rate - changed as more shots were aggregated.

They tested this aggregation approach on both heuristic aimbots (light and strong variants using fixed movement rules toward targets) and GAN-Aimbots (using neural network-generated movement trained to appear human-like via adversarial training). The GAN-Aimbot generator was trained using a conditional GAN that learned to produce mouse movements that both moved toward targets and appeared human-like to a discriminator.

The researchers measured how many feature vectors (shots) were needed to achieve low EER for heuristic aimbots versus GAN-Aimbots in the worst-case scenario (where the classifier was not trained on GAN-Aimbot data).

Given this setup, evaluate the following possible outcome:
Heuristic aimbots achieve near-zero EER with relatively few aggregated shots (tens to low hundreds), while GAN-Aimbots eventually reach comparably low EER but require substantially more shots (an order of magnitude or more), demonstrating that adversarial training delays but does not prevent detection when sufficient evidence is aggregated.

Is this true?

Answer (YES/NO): NO